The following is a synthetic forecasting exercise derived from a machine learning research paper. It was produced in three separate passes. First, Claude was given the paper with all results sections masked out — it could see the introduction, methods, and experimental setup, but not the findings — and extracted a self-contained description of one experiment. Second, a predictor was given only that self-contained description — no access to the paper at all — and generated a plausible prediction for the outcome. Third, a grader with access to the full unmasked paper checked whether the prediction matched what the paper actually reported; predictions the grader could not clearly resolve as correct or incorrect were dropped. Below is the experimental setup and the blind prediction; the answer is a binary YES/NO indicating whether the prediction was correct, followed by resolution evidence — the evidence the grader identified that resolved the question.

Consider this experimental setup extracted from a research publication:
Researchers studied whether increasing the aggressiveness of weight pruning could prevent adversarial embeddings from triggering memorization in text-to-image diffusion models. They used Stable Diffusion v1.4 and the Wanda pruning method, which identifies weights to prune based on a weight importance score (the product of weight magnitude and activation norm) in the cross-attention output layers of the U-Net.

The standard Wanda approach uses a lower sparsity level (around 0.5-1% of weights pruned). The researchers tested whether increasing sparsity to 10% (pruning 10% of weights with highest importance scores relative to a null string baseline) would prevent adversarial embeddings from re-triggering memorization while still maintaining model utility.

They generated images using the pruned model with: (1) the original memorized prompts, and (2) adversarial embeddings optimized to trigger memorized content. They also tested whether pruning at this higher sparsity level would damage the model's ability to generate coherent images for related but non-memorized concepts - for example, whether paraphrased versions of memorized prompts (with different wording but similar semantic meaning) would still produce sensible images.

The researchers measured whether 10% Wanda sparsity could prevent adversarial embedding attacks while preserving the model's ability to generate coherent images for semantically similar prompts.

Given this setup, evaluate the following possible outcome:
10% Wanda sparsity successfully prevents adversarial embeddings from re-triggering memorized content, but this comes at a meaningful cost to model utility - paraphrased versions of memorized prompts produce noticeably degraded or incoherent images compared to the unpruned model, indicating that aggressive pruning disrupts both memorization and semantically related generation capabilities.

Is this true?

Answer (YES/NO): YES